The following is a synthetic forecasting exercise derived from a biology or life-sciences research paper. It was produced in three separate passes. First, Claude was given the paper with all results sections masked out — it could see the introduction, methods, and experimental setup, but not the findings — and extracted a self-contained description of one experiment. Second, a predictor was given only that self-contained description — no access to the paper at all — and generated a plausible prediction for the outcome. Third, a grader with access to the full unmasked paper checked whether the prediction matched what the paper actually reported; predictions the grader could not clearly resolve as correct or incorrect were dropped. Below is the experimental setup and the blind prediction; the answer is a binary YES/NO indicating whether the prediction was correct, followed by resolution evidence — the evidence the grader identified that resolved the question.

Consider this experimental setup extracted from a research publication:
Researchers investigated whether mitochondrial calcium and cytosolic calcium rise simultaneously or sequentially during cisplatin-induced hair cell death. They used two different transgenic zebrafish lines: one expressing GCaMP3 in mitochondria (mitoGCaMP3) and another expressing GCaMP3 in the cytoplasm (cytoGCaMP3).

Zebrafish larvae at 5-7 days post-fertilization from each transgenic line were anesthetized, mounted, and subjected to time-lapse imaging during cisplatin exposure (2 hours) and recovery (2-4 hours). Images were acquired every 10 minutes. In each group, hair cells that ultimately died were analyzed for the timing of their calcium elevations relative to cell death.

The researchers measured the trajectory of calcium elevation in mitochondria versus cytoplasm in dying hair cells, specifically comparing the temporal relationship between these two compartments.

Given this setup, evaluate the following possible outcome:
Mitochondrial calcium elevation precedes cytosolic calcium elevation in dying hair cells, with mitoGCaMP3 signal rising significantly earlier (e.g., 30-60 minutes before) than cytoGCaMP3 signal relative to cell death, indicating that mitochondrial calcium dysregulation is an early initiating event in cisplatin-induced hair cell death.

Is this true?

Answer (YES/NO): NO